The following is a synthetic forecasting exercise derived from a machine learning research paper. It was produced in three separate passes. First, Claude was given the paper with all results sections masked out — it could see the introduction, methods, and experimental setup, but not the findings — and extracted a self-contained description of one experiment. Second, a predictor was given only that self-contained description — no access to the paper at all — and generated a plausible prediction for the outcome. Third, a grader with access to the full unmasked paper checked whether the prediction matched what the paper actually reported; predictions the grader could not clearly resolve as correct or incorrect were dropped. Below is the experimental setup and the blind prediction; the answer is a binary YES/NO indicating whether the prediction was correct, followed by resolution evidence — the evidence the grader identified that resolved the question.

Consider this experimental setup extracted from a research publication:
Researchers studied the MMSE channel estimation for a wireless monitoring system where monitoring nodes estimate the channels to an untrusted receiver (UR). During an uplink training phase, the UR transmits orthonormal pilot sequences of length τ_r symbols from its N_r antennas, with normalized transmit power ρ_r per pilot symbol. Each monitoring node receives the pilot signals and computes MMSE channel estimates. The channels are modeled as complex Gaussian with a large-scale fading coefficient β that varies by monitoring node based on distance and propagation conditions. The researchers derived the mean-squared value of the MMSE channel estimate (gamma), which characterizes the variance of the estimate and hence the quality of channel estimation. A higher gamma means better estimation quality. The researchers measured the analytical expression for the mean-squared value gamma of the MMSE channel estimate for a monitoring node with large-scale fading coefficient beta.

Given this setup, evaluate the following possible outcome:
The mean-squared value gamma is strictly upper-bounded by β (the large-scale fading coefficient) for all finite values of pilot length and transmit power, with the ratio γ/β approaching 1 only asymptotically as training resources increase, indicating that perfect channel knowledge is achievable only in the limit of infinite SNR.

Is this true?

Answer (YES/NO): YES